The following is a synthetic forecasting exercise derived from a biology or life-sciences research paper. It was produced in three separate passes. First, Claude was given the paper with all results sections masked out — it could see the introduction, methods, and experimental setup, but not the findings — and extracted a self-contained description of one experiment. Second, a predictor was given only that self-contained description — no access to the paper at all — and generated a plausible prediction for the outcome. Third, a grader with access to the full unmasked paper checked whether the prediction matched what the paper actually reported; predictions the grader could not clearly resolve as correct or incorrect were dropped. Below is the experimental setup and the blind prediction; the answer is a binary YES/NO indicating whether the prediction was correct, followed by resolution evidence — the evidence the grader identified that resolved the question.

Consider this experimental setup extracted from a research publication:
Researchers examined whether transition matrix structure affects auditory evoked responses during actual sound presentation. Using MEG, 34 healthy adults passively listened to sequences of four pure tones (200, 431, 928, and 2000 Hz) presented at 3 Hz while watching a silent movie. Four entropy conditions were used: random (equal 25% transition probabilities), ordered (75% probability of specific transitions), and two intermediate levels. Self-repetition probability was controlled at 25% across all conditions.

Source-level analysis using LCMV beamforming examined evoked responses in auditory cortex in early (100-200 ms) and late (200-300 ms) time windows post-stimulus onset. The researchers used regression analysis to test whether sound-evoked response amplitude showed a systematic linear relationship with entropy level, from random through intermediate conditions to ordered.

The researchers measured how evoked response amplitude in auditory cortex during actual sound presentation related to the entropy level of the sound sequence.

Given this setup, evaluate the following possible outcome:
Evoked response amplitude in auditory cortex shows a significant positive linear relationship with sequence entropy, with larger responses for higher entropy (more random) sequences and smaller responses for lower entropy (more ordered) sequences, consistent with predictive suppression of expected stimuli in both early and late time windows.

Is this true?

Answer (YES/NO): NO